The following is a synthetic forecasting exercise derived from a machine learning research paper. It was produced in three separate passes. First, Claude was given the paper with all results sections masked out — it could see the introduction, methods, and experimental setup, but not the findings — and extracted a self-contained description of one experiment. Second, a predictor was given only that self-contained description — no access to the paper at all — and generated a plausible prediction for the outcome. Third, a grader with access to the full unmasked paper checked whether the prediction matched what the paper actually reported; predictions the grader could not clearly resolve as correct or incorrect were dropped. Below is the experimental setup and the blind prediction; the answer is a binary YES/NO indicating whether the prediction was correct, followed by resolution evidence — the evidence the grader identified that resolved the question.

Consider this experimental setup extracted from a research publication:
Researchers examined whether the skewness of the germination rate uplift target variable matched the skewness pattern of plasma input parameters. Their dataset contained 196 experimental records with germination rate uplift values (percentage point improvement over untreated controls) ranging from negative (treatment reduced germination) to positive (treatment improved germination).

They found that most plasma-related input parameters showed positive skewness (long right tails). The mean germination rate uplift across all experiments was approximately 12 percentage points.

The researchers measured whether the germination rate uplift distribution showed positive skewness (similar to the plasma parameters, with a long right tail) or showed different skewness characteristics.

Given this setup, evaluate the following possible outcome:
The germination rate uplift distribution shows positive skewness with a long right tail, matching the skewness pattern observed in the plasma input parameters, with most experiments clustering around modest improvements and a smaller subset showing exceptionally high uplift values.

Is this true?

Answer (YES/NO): NO